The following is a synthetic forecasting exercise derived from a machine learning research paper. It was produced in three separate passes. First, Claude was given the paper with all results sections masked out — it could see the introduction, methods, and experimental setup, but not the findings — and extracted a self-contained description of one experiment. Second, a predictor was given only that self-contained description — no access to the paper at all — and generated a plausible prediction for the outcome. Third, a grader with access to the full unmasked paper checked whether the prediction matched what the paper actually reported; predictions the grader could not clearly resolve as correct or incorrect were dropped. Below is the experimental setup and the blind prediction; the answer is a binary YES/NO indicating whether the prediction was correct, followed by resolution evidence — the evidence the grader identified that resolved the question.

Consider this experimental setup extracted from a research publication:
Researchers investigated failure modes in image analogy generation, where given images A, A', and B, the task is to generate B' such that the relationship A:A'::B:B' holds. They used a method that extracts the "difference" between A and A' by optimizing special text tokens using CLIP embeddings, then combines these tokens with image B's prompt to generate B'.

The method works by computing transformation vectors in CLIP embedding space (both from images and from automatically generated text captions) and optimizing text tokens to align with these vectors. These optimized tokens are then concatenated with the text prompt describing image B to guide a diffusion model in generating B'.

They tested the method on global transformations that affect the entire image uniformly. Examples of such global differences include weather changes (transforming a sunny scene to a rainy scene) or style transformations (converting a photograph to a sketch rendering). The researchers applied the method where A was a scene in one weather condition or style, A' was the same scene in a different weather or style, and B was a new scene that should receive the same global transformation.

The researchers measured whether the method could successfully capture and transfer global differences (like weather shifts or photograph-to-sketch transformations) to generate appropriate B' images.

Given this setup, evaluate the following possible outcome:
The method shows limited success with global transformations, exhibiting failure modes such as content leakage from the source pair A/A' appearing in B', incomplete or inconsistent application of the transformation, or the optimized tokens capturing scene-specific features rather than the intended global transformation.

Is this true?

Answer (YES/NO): YES